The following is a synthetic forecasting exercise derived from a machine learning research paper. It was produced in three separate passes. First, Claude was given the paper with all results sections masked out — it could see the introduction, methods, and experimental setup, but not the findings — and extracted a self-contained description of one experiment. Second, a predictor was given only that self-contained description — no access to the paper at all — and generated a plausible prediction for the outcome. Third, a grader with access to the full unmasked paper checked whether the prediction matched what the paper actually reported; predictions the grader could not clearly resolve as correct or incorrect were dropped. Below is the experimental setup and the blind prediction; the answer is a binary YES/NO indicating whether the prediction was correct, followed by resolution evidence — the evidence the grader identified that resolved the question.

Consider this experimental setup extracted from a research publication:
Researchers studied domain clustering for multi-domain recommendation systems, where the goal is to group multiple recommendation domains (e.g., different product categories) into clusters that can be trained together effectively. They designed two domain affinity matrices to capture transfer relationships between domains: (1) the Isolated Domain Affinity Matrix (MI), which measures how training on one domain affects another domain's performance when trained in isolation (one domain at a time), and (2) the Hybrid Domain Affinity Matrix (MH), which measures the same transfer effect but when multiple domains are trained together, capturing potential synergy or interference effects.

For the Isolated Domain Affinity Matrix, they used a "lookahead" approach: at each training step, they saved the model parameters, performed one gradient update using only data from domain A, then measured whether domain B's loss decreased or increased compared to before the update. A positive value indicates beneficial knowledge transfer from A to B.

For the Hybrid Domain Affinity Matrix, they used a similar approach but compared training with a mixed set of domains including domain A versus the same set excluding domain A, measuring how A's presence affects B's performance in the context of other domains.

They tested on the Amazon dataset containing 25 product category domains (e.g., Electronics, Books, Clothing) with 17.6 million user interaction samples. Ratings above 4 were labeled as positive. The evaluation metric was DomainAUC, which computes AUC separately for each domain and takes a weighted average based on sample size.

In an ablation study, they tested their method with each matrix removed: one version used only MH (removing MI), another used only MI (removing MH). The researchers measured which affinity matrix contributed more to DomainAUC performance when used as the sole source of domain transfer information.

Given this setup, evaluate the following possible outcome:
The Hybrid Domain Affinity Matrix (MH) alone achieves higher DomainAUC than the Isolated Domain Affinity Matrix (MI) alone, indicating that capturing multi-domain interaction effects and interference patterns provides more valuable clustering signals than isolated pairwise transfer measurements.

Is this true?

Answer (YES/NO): YES